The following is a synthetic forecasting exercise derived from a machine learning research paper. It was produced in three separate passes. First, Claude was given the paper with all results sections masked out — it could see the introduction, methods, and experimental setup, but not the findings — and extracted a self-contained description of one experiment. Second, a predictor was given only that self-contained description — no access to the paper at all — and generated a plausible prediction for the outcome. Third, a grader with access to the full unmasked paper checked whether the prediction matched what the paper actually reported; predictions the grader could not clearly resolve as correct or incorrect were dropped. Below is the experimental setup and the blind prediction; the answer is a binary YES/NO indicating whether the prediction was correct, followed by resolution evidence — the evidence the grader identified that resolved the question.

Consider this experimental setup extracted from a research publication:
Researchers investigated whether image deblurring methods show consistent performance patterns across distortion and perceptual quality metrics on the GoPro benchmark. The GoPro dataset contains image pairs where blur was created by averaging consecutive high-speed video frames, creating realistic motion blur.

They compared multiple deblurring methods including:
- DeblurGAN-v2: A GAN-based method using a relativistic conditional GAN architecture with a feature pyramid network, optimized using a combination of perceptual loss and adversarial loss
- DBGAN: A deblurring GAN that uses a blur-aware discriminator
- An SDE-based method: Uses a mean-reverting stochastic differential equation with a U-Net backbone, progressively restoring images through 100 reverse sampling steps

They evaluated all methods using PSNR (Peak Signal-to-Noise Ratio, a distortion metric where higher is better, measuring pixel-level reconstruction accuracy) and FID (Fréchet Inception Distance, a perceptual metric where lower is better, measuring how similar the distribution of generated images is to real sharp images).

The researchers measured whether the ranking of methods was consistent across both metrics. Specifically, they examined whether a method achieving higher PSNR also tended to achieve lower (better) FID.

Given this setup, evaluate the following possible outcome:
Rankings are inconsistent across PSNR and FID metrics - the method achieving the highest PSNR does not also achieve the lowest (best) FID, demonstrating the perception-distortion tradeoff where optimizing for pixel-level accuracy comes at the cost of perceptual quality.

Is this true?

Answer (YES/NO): YES